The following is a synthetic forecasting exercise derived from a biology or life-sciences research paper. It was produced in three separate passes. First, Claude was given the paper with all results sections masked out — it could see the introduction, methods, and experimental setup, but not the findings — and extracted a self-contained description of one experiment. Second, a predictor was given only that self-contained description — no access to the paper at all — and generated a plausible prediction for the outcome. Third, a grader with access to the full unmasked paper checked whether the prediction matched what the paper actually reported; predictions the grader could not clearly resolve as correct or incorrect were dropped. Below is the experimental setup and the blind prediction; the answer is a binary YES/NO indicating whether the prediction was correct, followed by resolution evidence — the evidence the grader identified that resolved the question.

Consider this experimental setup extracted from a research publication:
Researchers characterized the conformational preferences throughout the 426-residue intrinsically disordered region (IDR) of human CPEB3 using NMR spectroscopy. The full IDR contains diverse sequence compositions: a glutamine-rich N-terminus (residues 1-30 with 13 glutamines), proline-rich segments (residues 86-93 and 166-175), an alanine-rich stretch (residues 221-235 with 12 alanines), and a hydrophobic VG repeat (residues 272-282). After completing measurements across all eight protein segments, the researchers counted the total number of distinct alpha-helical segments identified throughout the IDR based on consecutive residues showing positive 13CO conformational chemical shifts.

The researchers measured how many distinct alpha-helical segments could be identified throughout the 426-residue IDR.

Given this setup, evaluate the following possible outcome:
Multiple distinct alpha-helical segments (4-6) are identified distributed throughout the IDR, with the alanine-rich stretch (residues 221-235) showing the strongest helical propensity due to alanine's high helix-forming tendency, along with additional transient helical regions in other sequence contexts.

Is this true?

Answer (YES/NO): YES